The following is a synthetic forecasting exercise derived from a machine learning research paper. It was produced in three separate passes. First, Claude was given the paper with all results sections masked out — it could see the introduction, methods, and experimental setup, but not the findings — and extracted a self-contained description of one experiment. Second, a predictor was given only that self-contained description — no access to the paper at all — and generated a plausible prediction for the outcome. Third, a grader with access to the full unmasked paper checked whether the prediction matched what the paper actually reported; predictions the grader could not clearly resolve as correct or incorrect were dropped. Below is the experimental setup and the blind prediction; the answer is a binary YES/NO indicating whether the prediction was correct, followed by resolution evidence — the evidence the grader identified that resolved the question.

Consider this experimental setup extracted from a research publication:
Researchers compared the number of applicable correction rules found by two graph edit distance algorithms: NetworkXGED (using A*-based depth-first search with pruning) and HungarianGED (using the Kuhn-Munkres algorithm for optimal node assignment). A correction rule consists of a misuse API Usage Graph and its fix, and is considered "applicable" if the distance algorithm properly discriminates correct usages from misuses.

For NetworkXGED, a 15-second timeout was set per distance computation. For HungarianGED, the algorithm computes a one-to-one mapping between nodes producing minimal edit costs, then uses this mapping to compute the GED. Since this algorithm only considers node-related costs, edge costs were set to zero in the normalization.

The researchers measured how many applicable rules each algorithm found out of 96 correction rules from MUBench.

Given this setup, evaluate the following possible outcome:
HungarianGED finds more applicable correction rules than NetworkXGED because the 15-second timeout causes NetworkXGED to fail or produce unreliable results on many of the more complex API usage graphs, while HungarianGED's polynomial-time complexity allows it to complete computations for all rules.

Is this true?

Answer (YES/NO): NO